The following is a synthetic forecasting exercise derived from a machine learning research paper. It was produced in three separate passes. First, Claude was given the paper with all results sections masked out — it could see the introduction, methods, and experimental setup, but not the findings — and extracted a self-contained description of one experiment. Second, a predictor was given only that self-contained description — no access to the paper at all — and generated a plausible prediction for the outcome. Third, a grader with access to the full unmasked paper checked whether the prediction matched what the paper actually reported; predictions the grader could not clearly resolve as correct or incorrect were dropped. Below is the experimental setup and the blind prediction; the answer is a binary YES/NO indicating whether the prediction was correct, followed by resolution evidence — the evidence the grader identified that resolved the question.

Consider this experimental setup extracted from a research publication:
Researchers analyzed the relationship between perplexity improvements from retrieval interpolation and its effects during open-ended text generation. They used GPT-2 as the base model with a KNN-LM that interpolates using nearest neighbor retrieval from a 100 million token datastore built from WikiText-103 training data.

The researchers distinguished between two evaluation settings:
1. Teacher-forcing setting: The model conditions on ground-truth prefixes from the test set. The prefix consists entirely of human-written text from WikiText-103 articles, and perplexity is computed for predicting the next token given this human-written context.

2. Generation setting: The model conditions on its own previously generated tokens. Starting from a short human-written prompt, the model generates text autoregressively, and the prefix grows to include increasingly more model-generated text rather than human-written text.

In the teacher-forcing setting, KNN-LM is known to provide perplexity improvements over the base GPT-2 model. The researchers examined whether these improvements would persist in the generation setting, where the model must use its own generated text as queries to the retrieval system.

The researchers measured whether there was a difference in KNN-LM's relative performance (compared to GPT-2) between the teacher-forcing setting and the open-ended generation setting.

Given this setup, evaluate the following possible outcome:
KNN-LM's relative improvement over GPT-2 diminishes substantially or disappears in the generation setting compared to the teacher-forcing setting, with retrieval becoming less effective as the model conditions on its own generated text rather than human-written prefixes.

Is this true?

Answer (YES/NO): YES